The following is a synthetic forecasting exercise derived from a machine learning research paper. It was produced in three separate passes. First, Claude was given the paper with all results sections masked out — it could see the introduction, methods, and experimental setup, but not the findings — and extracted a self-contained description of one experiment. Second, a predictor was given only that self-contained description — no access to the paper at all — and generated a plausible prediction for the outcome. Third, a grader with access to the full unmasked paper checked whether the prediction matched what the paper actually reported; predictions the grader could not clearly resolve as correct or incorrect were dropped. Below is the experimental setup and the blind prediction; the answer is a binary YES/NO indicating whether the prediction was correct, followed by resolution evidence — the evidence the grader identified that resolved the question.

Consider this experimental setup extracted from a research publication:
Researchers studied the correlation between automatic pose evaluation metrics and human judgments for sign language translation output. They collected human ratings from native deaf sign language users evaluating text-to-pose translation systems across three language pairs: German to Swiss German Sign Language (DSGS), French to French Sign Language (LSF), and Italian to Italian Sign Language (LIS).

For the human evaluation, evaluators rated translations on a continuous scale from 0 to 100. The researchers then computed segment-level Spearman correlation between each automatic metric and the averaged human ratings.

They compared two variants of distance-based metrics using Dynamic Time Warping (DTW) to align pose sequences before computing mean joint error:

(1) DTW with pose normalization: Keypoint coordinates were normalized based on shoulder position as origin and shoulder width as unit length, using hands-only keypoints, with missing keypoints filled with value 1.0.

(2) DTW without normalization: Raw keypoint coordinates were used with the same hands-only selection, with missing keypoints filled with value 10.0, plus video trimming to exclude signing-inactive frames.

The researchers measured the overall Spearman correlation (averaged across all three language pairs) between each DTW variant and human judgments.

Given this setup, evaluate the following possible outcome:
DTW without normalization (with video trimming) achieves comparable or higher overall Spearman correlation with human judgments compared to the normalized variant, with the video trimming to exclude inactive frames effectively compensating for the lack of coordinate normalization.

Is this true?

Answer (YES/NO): YES